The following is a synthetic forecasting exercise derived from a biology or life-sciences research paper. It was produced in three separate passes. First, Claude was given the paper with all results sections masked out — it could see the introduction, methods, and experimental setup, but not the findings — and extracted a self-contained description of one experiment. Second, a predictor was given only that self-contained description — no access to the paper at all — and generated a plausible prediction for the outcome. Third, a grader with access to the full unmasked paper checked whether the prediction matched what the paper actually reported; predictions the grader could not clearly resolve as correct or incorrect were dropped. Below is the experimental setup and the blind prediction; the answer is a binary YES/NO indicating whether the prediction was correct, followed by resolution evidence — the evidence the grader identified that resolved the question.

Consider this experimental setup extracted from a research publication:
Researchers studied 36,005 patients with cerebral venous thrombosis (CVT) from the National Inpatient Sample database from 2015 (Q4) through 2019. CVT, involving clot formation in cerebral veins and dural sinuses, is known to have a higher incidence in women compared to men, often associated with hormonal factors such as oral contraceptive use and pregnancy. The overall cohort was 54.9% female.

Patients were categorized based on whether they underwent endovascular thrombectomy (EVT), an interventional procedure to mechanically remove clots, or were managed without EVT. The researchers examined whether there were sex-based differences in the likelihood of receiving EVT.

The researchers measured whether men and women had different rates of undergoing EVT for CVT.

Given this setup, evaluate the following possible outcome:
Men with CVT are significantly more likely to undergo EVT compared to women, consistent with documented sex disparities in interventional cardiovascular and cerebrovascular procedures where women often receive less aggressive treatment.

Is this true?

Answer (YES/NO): NO